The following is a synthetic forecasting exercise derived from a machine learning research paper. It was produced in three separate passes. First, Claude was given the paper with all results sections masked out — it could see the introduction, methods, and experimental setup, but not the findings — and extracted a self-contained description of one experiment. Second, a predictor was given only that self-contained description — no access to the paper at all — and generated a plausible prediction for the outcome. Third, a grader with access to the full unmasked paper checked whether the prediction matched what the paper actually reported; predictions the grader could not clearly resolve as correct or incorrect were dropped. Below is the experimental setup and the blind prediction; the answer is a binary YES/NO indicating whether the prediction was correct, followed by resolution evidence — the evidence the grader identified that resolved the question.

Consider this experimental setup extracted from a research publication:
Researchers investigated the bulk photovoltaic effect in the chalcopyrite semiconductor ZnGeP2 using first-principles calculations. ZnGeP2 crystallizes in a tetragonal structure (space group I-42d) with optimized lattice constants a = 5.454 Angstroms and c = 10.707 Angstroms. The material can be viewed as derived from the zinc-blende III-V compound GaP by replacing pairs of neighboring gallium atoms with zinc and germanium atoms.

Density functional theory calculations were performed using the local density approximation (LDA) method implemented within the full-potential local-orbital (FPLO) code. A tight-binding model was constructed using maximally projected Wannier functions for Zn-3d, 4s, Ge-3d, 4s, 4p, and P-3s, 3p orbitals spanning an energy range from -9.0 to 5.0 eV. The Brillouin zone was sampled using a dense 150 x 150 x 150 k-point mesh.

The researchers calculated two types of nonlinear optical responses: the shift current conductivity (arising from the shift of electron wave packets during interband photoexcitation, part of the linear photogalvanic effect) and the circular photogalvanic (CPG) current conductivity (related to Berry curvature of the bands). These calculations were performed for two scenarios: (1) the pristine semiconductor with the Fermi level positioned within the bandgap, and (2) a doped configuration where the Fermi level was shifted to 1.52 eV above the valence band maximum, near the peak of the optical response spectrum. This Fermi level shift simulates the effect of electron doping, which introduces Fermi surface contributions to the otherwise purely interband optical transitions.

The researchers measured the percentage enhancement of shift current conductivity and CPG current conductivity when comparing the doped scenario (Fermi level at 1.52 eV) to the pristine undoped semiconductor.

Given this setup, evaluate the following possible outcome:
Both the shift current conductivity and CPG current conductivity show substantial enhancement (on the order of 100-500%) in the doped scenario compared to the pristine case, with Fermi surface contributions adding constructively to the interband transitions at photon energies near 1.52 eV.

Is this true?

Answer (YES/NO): NO